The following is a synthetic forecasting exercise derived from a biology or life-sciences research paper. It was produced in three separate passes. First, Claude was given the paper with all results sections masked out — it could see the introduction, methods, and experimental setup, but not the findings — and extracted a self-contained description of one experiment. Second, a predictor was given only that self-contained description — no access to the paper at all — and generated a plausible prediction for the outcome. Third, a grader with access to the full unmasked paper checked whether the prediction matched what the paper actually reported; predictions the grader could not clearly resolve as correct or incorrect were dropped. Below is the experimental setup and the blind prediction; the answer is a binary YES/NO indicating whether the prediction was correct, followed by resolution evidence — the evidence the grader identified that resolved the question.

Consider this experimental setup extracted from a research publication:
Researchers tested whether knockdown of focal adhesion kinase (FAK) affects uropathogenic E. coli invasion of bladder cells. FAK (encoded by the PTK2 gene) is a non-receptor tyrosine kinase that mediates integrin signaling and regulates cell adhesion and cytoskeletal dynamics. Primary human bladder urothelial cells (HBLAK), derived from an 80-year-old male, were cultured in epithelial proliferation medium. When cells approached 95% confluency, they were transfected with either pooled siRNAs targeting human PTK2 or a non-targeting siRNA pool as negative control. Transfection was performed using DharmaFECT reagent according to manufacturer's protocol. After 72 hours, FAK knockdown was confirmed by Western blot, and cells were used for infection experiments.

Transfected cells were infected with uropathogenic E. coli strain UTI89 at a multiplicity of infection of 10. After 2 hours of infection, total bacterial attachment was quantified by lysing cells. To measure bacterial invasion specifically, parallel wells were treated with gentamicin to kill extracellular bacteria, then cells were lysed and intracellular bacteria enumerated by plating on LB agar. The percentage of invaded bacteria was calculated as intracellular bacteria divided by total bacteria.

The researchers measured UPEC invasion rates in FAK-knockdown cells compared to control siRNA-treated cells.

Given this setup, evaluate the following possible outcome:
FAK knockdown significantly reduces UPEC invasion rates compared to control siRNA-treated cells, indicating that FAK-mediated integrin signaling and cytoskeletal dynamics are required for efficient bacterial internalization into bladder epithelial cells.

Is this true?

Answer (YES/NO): YES